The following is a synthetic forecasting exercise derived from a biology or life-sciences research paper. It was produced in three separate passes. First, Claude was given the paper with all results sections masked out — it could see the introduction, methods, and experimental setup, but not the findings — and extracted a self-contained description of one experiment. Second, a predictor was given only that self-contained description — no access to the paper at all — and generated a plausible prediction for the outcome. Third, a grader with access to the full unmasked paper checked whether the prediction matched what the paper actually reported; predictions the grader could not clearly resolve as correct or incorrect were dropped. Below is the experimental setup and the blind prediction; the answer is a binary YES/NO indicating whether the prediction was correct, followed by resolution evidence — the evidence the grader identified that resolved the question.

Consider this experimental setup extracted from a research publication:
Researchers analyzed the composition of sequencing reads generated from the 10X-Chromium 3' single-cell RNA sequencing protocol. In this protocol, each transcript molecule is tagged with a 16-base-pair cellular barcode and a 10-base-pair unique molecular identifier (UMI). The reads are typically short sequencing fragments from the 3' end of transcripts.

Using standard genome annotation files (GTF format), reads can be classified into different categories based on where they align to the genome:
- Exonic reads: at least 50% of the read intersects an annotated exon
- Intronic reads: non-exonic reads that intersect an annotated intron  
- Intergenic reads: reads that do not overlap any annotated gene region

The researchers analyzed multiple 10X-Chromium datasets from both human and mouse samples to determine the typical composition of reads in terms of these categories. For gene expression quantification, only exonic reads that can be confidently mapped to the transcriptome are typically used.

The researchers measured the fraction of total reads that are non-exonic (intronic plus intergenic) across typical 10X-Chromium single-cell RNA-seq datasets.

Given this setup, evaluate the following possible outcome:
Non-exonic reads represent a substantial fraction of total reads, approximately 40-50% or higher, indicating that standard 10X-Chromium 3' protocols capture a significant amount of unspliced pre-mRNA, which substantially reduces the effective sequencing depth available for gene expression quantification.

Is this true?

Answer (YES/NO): NO